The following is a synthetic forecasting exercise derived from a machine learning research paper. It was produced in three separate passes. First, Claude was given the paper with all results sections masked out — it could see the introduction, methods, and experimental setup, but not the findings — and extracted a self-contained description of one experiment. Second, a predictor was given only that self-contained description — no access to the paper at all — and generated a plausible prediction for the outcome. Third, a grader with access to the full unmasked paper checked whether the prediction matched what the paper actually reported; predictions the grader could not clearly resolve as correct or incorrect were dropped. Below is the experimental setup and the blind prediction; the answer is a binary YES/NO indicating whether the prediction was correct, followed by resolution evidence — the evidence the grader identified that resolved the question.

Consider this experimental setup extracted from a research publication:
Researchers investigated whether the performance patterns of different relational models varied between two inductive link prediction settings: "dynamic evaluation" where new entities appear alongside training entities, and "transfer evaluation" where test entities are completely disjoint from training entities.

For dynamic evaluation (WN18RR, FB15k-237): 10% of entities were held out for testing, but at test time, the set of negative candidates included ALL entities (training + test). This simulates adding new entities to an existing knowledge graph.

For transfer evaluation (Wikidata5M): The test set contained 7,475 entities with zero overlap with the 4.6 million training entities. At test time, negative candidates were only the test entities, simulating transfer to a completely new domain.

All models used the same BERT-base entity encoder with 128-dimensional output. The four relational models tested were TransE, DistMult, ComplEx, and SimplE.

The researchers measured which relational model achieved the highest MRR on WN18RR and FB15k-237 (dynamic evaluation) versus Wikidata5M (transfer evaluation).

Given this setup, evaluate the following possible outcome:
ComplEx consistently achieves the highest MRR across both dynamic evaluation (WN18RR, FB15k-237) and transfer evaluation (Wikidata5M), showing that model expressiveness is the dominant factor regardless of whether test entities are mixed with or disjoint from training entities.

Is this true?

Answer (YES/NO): NO